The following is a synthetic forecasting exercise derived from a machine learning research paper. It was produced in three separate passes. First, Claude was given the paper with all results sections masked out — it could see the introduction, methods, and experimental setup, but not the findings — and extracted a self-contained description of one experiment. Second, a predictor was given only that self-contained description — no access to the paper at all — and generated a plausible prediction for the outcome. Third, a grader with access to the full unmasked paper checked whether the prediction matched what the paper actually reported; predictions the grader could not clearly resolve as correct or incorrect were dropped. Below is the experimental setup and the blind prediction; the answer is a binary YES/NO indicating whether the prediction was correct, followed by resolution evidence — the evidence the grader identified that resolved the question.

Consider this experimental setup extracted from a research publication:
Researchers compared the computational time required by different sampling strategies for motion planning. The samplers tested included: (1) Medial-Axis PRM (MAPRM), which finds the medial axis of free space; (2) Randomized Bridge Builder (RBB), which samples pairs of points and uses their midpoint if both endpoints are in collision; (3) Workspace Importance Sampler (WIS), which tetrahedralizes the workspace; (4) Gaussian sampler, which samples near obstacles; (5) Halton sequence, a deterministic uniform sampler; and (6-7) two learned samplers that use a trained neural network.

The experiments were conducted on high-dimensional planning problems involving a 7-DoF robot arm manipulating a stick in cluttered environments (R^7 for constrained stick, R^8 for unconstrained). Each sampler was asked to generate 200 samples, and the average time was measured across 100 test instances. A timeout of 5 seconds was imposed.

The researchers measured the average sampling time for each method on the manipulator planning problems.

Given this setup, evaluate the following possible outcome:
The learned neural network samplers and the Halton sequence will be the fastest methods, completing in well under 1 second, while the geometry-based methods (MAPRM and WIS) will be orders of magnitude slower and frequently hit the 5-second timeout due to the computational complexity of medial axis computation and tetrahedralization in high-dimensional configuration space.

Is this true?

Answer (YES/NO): NO